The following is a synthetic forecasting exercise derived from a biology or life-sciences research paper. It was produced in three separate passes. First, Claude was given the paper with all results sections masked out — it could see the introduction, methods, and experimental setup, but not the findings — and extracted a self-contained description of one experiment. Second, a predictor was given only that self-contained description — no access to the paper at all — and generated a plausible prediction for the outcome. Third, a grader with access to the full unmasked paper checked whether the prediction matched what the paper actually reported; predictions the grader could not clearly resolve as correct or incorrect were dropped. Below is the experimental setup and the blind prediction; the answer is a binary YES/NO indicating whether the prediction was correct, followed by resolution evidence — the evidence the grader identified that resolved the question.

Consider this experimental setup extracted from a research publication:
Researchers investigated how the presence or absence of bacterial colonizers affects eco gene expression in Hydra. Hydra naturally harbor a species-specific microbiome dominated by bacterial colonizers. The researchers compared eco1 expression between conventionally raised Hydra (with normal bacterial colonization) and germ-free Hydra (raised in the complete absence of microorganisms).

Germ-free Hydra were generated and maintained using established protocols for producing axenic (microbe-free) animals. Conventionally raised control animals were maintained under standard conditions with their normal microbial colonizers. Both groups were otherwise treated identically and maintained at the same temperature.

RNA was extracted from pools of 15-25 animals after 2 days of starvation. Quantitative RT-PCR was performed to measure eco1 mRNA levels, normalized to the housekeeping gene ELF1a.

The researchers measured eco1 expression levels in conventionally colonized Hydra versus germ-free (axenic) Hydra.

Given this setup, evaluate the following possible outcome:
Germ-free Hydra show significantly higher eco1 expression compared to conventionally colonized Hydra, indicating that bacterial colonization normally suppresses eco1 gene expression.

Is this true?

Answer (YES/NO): NO